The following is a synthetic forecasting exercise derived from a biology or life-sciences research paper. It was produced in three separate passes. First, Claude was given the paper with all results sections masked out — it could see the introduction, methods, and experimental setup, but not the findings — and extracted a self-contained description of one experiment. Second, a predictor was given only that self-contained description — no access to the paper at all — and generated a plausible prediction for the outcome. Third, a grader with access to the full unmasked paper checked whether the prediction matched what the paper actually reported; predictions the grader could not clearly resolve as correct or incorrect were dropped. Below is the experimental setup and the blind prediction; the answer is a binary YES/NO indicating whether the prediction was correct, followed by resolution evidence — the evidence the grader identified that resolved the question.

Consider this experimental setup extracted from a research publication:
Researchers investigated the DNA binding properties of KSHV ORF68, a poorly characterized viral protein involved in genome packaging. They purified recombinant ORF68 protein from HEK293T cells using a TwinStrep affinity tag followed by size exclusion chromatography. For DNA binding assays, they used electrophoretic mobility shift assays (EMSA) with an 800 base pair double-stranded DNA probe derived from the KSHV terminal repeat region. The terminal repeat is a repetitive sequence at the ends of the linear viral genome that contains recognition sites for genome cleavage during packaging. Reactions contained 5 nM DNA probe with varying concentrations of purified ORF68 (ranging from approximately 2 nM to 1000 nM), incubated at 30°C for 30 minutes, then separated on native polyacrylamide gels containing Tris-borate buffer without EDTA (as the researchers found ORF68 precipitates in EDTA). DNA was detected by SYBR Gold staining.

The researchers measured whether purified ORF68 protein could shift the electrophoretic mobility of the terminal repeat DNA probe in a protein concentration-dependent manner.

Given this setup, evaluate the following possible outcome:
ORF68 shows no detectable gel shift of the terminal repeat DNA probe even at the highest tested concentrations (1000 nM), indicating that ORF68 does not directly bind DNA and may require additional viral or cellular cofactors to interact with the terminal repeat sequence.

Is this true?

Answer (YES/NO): NO